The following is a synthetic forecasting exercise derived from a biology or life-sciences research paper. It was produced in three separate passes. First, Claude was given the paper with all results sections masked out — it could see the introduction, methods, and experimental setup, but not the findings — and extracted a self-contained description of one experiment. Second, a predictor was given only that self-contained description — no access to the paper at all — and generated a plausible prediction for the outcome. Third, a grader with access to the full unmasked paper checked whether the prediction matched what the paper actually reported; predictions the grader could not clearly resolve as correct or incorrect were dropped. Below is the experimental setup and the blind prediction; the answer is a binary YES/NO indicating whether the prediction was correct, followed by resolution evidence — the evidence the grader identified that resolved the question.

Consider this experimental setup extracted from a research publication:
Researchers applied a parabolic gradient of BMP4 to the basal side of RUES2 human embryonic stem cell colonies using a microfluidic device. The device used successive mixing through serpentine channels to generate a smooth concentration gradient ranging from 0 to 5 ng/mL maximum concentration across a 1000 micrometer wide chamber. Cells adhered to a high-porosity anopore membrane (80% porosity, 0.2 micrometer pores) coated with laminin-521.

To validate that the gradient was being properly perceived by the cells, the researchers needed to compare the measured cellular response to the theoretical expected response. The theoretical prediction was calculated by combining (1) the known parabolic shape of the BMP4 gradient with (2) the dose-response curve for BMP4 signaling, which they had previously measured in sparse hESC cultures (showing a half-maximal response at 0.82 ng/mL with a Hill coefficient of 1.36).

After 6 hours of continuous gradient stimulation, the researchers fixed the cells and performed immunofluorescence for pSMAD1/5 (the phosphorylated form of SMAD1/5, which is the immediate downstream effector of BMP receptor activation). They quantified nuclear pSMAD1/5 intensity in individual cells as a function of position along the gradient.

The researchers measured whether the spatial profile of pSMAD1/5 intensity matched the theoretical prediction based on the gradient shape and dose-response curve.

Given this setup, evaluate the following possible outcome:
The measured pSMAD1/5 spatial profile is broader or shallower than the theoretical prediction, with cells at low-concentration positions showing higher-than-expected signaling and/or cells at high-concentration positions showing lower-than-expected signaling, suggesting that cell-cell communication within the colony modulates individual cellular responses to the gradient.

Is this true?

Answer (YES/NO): NO